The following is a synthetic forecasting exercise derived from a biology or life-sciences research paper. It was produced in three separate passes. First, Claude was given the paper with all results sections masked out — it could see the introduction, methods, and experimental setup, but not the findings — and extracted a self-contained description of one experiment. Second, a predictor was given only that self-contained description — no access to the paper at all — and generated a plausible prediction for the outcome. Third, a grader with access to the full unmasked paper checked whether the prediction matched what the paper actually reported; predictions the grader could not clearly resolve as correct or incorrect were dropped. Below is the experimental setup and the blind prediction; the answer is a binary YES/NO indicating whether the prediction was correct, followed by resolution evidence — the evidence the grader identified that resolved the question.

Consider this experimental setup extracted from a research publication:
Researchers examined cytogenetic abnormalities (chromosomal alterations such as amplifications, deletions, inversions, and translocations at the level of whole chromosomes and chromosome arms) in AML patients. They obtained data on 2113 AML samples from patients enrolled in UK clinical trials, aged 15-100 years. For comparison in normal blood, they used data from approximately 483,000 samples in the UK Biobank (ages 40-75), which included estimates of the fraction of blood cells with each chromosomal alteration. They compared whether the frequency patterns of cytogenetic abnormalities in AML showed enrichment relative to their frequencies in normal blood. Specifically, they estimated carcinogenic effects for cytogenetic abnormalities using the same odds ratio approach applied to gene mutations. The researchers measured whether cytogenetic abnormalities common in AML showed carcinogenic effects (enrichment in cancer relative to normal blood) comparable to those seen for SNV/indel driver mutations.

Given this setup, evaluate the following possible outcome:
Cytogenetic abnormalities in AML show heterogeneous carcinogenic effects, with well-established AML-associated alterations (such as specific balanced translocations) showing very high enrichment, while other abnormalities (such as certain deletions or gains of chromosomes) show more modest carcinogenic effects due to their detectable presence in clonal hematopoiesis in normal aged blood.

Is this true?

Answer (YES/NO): YES